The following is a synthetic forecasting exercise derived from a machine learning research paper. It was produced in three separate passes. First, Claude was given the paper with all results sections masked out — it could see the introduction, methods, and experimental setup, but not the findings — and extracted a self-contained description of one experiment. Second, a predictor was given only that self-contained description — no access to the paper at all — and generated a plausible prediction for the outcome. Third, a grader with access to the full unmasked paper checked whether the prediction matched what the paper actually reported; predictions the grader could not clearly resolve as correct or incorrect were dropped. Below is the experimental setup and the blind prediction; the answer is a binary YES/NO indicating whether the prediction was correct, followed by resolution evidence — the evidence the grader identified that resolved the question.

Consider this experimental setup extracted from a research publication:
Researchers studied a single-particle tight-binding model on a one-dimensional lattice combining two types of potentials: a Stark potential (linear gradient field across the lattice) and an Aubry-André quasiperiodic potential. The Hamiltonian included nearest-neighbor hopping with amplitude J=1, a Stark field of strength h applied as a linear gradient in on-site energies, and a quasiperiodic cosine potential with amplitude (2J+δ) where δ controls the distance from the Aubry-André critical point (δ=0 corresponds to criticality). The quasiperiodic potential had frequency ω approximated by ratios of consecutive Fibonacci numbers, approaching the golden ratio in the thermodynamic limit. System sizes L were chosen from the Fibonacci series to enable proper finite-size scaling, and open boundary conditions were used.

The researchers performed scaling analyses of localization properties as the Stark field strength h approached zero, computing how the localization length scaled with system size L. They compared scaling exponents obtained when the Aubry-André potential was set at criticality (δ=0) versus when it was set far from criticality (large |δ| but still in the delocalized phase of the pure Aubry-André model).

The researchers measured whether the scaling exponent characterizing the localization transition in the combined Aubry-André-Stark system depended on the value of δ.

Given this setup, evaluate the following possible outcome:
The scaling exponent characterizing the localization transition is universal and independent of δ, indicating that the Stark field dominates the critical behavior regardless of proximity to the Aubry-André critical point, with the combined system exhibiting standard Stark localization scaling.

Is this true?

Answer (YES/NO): NO